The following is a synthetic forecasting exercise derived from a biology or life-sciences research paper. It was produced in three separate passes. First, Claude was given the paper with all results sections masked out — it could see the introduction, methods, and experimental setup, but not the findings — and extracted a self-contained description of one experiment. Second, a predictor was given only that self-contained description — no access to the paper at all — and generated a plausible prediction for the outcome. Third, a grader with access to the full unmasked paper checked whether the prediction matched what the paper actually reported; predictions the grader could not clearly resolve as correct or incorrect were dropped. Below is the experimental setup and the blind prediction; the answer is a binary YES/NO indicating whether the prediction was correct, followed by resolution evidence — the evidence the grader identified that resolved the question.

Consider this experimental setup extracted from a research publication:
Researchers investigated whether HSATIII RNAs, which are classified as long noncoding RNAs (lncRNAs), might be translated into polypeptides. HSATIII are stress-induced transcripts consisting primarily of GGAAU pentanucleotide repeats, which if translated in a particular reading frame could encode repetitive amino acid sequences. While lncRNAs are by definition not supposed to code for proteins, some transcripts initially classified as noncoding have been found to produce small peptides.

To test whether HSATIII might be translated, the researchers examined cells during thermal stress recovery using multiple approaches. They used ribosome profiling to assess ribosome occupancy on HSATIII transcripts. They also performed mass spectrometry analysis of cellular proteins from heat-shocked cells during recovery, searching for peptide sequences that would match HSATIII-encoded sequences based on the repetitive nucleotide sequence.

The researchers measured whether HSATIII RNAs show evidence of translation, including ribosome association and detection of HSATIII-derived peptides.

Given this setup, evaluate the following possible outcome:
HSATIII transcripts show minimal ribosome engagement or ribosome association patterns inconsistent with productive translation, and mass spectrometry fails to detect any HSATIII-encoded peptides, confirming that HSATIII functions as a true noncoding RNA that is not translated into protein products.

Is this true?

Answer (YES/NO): NO